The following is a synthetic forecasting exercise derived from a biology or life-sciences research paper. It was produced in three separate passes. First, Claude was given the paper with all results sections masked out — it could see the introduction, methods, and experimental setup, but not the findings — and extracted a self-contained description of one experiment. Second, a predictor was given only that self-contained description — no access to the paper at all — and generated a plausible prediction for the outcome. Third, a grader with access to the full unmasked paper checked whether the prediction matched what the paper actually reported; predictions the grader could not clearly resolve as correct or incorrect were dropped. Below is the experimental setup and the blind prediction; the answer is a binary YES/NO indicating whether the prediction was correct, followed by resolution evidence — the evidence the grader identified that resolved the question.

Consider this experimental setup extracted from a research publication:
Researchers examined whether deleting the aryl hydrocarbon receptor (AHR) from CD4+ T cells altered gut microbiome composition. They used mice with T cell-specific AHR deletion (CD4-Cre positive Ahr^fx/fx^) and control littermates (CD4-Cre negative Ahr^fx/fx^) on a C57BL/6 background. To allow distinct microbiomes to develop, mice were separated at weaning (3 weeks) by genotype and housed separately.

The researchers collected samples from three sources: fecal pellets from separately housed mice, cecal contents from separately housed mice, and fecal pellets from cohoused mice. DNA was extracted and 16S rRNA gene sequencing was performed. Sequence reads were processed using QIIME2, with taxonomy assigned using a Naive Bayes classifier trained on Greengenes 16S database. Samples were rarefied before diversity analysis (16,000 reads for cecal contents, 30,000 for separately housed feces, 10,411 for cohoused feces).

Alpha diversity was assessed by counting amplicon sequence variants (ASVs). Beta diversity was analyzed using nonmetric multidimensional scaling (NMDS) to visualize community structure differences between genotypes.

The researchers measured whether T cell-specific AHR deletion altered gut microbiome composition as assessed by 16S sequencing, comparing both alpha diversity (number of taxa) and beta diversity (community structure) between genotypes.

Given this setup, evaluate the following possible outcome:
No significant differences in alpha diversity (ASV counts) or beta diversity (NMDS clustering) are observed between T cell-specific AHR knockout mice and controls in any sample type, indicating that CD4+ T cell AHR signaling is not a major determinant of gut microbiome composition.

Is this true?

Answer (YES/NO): YES